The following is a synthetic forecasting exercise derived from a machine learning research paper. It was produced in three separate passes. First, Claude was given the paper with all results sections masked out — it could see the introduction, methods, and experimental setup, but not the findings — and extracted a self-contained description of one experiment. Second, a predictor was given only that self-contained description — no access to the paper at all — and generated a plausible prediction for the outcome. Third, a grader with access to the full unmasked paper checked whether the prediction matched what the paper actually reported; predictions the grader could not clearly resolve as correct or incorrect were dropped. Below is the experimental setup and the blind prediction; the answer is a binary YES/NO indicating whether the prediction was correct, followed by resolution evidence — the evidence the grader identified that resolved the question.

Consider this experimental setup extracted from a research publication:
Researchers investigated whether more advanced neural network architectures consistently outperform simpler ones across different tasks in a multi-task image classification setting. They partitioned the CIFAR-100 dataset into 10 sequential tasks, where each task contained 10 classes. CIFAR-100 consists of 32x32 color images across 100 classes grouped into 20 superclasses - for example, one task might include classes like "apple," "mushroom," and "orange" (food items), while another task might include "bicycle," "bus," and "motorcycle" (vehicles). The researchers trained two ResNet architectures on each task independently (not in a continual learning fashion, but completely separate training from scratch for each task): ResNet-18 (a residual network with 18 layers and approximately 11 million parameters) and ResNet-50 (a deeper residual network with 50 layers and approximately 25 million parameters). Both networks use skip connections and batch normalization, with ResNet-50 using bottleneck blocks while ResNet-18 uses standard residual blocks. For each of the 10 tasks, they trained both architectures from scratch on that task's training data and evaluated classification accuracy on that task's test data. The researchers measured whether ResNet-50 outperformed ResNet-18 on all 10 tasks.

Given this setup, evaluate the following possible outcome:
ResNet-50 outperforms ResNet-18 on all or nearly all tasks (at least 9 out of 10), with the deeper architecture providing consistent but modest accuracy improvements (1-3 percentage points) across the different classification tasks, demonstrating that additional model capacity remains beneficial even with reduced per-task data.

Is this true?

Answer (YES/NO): NO